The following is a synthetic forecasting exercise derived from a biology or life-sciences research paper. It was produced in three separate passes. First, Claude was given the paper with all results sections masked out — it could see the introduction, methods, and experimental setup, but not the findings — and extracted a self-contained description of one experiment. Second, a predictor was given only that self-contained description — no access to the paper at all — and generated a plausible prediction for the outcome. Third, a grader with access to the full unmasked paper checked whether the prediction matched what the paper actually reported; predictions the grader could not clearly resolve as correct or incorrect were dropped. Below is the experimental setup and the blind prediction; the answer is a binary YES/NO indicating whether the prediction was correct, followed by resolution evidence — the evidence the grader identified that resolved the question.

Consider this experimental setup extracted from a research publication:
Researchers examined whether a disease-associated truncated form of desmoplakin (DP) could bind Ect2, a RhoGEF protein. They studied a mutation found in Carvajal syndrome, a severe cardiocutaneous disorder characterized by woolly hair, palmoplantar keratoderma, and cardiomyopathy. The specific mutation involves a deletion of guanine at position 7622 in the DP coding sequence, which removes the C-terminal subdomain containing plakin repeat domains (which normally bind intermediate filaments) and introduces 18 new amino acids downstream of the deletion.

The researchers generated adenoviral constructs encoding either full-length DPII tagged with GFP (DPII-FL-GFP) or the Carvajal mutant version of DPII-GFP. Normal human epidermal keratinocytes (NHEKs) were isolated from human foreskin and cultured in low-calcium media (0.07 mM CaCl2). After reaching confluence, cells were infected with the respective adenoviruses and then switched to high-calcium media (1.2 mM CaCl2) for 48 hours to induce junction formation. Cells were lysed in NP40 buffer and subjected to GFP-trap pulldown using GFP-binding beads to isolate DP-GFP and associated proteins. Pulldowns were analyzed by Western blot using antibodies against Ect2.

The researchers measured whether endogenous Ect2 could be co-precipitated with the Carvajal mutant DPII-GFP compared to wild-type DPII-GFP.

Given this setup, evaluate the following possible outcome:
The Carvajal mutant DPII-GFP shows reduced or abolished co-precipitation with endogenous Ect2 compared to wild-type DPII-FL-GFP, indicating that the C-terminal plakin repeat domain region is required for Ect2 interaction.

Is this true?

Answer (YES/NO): YES